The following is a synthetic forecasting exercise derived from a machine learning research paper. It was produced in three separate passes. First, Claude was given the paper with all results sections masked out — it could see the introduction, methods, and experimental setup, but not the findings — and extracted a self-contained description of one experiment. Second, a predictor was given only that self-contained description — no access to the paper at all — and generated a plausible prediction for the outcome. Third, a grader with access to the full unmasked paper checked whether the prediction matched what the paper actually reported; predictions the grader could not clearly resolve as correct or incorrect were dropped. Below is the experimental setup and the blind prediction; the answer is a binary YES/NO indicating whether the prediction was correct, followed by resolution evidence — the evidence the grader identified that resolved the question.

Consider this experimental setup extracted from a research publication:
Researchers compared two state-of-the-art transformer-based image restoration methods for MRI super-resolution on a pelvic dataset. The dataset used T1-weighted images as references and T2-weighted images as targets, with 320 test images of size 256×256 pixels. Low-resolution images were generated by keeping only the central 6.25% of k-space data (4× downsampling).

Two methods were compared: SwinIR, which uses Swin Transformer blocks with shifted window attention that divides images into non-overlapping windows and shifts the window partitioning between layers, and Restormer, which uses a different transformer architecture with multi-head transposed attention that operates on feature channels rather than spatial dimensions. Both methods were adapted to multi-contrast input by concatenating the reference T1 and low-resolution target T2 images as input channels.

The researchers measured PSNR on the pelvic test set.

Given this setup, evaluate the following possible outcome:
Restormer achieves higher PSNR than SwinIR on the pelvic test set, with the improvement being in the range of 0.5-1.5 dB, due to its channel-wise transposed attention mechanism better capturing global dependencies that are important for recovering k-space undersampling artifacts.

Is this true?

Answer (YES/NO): YES